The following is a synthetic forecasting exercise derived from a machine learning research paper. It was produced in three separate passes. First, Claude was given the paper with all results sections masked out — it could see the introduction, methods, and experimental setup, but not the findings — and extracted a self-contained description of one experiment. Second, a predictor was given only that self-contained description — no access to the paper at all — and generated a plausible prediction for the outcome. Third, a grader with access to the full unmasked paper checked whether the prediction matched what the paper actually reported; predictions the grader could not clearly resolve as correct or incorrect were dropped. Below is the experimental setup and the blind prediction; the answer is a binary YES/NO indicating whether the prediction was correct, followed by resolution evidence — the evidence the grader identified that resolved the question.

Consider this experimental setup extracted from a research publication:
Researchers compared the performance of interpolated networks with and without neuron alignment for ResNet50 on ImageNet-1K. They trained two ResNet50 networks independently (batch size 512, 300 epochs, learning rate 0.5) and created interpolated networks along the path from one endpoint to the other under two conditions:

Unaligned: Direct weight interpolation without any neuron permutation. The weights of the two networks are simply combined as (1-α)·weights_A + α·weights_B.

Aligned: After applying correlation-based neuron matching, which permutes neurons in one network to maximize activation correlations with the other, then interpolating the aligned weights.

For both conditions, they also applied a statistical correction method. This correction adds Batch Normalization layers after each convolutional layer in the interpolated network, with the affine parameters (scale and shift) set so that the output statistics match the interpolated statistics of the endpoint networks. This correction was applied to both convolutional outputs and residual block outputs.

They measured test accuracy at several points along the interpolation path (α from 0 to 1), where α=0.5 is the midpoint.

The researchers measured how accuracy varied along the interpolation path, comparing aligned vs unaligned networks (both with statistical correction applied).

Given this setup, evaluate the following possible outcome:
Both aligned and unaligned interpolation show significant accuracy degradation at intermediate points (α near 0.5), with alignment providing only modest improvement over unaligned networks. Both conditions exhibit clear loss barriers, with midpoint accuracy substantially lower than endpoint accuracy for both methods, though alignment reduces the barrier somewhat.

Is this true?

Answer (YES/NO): NO